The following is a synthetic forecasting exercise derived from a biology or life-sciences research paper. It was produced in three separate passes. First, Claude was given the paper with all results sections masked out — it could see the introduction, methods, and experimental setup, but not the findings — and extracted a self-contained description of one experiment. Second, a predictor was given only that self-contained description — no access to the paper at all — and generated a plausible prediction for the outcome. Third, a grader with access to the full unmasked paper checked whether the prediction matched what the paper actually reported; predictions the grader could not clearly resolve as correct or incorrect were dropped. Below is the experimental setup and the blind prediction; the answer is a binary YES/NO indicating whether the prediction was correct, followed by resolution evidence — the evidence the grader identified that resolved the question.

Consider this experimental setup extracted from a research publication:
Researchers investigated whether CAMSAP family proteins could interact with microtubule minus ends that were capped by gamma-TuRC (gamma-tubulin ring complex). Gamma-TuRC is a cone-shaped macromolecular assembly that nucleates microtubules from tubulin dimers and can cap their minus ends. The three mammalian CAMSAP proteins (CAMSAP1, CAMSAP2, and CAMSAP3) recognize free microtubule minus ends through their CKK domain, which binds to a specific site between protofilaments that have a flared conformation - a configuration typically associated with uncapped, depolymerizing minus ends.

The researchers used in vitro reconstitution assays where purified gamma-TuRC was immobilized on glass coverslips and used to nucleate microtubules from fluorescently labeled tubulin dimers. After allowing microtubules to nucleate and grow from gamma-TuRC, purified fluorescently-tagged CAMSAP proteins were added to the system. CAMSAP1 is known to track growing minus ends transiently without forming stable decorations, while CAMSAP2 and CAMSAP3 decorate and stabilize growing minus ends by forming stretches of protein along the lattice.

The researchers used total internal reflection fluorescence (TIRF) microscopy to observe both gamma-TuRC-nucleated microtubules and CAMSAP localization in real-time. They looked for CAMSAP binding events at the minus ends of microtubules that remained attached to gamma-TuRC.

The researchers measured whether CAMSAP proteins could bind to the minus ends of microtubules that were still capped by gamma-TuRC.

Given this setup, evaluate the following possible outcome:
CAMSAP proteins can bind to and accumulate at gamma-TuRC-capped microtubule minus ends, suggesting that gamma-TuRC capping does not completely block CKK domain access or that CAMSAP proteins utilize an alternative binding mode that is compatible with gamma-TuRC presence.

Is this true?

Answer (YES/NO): YES